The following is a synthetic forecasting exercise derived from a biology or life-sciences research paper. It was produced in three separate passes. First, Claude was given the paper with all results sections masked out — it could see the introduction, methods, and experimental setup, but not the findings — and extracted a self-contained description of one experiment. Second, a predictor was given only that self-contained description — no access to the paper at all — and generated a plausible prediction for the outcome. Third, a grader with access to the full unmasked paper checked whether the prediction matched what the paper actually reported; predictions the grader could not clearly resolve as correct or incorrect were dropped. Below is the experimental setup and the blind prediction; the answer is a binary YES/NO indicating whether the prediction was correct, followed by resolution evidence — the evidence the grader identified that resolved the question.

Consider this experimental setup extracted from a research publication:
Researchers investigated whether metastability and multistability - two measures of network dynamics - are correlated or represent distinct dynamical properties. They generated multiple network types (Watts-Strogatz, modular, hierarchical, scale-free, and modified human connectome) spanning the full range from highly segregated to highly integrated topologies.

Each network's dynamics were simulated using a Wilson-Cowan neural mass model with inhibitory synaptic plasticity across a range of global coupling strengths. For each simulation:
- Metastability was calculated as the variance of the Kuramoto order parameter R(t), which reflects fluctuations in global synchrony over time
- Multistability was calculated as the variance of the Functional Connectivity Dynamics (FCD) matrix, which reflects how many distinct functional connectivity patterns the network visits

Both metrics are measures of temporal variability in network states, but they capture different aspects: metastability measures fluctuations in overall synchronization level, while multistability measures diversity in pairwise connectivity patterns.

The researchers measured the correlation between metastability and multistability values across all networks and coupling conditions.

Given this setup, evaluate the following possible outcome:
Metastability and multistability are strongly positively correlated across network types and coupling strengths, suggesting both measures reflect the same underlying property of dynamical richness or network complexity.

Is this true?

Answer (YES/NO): NO